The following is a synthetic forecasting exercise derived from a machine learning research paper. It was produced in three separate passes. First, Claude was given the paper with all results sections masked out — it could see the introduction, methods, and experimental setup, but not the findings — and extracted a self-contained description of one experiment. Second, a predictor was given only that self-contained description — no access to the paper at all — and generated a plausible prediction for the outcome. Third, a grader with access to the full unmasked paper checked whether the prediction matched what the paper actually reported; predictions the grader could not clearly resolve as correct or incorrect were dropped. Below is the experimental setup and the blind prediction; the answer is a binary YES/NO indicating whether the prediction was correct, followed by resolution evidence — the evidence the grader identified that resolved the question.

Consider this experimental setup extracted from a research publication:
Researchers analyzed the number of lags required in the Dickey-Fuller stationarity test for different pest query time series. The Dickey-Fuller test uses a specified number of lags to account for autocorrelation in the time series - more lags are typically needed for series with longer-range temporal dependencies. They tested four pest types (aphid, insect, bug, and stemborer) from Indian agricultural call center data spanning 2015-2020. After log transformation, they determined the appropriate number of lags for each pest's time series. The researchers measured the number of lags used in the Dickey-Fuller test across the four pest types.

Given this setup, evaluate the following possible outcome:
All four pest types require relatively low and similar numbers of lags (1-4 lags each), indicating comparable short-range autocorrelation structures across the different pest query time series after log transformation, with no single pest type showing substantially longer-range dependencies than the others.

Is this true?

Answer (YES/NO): NO